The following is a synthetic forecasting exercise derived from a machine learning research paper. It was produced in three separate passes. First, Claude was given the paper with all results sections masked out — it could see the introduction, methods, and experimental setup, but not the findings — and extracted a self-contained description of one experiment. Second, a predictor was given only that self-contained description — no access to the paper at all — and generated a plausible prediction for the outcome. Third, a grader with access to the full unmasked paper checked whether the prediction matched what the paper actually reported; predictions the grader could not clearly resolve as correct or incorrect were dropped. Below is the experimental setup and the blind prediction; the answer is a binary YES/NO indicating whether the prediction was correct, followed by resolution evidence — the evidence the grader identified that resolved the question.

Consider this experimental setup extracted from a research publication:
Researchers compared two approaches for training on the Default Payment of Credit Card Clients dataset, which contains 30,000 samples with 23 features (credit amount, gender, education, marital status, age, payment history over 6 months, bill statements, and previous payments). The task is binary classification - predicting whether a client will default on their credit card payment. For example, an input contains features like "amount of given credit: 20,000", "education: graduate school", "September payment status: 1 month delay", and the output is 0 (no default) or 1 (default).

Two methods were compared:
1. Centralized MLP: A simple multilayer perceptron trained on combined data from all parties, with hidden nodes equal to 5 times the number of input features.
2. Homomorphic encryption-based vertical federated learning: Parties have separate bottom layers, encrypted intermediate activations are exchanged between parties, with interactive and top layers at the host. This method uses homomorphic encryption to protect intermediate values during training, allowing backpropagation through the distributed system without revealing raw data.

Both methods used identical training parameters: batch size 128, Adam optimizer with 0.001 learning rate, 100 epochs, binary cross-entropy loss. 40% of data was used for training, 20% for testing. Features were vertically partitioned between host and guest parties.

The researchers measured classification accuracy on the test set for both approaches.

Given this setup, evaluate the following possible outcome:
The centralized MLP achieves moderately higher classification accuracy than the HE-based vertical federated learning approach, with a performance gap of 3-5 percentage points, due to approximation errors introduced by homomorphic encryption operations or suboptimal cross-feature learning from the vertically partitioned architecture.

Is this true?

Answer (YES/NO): NO